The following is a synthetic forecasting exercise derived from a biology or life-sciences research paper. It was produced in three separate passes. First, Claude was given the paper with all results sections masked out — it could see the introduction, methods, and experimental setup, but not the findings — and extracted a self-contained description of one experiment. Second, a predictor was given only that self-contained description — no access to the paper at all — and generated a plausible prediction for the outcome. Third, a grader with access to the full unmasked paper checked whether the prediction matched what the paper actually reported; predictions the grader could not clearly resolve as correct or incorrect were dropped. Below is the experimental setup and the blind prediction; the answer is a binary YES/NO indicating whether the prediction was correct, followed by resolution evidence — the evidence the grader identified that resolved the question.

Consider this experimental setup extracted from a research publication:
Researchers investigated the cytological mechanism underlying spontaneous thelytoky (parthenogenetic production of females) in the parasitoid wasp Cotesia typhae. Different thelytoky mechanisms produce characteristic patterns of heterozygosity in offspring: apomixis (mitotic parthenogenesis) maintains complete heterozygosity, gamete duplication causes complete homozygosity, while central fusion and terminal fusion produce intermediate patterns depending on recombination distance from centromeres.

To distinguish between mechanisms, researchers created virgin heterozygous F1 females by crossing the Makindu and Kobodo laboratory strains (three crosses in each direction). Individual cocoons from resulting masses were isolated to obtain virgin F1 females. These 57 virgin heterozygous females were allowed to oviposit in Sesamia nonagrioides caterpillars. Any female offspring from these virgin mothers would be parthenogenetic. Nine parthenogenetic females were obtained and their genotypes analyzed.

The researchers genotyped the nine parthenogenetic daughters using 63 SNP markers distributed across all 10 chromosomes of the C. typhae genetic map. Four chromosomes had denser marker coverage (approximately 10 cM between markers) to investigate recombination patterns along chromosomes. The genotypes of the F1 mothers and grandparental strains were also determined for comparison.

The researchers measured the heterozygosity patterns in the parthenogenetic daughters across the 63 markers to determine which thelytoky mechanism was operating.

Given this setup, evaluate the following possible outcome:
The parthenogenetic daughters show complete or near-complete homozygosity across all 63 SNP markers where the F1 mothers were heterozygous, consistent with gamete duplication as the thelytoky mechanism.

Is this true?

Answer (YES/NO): NO